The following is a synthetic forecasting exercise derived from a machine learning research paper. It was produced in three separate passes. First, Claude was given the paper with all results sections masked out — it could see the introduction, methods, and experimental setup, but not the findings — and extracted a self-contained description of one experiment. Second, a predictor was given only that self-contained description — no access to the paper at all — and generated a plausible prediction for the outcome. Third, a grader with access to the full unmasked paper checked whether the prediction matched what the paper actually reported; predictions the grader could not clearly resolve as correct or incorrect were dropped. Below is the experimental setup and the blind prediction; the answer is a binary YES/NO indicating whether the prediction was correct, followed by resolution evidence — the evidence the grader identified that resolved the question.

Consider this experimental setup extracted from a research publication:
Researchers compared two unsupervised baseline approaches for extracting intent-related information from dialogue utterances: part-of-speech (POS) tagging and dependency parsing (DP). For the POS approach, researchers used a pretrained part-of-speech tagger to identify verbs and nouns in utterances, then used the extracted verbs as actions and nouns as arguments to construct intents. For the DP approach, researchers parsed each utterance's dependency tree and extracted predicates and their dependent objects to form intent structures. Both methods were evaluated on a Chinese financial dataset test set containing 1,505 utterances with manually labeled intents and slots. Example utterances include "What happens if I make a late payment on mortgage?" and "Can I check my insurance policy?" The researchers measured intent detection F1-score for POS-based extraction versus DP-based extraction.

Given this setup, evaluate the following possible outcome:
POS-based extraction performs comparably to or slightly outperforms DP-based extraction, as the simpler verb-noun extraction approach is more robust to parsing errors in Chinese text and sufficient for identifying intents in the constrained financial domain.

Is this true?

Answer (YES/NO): NO